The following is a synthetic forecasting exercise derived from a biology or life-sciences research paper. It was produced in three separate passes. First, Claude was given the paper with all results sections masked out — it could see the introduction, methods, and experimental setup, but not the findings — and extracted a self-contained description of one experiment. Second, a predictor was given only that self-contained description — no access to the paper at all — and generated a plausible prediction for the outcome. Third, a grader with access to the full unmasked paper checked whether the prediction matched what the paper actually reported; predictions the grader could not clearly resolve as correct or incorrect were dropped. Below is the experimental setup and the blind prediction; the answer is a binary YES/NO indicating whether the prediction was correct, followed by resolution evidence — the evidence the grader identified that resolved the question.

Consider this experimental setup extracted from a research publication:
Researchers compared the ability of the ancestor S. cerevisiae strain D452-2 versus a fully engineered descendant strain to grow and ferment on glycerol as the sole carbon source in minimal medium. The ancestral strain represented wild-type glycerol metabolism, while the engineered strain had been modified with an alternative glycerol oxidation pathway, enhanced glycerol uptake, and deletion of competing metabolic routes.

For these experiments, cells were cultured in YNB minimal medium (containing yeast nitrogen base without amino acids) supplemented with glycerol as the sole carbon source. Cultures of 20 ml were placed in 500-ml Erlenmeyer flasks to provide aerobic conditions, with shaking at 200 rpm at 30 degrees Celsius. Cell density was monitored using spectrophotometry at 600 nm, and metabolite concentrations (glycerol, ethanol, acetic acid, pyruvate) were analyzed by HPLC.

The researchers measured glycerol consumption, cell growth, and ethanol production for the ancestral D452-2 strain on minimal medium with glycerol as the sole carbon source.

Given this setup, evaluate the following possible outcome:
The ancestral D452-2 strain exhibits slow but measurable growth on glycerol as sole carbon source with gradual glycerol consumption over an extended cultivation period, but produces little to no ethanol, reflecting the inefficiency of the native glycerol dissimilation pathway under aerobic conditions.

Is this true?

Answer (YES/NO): NO